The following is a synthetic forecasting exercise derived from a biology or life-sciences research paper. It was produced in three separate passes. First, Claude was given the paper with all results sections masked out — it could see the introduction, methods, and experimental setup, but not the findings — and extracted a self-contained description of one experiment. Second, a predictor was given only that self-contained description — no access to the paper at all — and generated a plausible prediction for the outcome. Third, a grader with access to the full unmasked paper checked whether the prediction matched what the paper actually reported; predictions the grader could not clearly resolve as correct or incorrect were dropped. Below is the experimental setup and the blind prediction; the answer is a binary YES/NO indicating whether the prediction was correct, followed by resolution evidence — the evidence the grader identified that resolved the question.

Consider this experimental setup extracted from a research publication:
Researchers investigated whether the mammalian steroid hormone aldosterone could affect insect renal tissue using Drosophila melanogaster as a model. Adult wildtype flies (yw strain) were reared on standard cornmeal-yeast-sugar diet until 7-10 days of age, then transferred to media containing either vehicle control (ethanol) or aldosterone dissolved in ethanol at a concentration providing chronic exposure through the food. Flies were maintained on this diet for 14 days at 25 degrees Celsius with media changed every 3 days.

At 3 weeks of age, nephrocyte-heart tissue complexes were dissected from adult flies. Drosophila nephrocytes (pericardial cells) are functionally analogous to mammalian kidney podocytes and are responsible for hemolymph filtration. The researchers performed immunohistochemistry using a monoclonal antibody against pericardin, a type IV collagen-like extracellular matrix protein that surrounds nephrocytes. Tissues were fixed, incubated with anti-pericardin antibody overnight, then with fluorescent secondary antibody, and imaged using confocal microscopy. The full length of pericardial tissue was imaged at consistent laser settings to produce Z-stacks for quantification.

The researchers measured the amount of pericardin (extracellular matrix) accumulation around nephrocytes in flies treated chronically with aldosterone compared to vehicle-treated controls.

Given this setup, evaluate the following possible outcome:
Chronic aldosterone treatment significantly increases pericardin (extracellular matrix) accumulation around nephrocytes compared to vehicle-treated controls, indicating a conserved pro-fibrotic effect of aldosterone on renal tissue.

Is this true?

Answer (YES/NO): YES